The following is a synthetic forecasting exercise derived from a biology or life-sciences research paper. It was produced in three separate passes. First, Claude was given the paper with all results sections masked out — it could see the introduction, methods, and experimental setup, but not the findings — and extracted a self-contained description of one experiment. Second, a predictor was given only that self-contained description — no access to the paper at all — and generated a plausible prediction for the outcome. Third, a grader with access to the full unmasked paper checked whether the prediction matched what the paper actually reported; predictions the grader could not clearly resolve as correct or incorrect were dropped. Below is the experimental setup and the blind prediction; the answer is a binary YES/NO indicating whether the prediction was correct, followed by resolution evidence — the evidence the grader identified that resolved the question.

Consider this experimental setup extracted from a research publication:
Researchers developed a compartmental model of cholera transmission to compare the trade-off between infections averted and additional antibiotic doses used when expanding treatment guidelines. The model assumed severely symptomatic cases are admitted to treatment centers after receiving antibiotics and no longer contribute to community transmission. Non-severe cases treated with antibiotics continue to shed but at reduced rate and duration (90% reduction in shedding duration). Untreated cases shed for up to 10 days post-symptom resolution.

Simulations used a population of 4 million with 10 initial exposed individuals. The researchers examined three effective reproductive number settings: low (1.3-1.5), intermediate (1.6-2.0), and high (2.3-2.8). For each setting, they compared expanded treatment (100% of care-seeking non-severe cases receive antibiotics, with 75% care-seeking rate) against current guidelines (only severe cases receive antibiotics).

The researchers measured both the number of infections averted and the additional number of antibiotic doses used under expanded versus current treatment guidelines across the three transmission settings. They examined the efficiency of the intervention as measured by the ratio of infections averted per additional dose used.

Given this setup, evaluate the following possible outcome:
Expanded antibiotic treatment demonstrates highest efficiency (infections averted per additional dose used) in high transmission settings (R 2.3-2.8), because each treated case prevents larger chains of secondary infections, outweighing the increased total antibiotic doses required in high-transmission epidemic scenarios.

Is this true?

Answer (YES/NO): NO